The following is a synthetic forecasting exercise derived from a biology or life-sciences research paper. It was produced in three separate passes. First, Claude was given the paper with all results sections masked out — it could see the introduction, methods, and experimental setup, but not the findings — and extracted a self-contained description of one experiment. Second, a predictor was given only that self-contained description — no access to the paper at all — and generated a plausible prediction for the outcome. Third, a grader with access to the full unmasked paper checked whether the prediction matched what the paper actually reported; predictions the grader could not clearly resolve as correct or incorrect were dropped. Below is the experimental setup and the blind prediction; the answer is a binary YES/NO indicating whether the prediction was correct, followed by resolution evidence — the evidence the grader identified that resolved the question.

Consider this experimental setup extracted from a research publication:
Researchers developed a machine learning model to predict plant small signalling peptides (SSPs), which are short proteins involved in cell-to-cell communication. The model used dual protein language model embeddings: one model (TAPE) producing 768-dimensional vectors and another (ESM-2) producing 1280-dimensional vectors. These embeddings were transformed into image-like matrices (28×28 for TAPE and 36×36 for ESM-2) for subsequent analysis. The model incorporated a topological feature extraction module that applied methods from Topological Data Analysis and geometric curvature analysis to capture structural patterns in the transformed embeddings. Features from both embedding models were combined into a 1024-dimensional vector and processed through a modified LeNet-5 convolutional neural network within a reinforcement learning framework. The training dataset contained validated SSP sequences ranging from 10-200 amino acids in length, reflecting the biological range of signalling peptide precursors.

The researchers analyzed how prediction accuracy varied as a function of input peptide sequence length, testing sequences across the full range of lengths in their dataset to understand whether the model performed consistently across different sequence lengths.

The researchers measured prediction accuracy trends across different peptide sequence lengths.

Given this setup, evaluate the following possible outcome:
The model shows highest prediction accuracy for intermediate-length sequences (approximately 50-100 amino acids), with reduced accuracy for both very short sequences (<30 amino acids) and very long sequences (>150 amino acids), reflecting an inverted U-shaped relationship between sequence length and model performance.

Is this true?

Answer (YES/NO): NO